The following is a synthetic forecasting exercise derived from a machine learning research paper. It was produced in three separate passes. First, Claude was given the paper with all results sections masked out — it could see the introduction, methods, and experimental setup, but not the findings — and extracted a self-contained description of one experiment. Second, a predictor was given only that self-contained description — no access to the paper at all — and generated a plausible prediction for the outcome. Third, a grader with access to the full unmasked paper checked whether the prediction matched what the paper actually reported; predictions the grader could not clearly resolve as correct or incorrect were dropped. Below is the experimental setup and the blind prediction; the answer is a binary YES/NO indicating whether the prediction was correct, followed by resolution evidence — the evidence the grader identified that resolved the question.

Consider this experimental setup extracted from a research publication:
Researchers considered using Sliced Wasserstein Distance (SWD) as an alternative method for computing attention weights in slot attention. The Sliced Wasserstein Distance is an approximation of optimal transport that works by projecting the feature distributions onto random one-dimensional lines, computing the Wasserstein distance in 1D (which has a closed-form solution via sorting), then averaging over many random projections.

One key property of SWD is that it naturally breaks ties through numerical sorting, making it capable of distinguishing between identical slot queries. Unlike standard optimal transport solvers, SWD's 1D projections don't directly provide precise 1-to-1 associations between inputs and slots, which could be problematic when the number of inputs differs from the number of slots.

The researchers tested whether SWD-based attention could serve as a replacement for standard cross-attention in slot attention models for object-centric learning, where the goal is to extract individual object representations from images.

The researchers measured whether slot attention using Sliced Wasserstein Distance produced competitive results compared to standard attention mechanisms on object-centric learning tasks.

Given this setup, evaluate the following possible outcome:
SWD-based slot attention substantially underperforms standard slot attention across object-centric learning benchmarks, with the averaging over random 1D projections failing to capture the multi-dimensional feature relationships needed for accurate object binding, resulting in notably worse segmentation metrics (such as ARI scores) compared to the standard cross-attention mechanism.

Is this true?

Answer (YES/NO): NO